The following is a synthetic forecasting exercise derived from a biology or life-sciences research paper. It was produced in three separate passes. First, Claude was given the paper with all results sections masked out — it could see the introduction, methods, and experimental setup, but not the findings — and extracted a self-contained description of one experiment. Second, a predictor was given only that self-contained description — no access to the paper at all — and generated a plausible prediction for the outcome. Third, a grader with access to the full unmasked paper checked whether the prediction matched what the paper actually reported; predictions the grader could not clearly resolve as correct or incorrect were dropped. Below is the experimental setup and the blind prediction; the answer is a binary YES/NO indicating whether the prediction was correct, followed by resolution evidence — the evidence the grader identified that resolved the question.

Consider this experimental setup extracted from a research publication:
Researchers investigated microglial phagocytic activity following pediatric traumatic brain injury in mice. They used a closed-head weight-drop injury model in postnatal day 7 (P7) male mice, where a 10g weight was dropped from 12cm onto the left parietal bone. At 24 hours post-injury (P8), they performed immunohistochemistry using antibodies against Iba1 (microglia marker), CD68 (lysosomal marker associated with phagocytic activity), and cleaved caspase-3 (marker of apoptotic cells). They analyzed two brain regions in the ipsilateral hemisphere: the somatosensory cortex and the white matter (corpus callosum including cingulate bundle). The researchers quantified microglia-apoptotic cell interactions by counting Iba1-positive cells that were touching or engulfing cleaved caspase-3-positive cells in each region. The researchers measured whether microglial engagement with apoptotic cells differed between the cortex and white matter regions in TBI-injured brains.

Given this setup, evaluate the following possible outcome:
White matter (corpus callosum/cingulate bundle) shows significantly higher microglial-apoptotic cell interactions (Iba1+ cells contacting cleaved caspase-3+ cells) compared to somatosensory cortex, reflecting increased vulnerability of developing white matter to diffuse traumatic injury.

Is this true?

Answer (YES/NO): NO